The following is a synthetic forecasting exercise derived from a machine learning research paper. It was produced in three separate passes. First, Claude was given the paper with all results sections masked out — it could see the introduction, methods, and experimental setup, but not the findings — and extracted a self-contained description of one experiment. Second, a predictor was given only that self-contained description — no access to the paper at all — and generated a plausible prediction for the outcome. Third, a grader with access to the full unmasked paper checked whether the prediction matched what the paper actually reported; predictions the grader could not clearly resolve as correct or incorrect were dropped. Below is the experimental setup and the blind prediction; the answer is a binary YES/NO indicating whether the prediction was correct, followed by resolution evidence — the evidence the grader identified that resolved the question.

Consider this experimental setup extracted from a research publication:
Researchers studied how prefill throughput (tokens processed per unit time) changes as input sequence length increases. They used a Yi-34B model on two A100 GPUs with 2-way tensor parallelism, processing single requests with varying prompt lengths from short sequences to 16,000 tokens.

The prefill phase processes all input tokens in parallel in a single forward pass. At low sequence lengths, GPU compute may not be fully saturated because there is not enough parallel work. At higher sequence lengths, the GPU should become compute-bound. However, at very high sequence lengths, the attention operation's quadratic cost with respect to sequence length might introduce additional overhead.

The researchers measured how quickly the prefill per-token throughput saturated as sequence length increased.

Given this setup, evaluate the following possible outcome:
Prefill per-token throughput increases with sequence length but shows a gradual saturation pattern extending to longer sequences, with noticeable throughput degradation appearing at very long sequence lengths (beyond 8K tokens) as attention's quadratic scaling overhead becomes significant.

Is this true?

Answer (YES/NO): NO